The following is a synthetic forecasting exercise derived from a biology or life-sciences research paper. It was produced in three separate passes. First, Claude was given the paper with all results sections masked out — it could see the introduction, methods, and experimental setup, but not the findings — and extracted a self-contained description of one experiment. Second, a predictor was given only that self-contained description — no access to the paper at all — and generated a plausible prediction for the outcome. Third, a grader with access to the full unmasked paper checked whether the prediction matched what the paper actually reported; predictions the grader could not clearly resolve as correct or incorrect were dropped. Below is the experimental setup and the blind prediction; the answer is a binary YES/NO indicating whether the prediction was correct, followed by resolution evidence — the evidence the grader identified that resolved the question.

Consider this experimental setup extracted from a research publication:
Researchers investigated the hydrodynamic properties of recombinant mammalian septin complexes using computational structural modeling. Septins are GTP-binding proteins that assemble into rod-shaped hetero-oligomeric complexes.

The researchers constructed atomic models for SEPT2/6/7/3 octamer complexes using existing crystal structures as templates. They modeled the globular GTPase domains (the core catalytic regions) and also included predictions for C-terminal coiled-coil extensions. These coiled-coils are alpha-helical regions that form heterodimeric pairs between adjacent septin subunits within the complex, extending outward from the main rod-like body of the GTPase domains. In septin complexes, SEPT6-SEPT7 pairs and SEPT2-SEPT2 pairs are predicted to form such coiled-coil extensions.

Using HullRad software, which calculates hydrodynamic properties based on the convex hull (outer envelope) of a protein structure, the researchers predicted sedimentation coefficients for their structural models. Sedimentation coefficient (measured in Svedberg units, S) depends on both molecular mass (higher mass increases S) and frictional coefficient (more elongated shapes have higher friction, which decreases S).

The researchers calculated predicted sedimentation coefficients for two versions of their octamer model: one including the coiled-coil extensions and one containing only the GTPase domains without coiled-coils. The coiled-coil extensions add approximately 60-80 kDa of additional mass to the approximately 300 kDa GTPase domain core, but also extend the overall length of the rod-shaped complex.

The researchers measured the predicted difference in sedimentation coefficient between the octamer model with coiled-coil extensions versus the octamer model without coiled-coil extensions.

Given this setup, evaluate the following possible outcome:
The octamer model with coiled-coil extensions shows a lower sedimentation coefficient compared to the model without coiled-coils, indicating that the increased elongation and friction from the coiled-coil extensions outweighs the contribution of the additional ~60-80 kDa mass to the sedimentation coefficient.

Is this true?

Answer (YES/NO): YES